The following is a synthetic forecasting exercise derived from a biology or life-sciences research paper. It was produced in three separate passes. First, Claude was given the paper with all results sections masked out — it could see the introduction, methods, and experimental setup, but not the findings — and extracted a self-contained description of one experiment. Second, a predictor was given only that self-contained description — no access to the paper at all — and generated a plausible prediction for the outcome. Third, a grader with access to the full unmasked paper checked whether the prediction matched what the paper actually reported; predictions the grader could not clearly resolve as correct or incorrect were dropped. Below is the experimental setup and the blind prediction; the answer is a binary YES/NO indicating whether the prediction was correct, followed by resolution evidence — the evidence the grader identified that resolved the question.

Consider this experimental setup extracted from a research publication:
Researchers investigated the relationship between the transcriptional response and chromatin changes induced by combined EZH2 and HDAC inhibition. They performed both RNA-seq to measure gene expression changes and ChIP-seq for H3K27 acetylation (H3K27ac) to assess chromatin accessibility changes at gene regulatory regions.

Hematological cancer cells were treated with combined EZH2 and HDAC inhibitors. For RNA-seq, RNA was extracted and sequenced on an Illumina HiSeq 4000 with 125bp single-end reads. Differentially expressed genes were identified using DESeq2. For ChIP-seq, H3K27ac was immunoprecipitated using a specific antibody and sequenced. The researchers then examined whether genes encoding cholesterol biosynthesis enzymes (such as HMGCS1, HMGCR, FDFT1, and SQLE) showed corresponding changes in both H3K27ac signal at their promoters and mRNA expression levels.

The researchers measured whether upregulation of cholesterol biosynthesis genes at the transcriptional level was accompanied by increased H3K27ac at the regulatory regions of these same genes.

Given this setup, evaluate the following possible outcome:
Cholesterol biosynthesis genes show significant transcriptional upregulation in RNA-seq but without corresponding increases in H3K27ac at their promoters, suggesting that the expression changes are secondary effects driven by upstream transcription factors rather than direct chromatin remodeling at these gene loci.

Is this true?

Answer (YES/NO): NO